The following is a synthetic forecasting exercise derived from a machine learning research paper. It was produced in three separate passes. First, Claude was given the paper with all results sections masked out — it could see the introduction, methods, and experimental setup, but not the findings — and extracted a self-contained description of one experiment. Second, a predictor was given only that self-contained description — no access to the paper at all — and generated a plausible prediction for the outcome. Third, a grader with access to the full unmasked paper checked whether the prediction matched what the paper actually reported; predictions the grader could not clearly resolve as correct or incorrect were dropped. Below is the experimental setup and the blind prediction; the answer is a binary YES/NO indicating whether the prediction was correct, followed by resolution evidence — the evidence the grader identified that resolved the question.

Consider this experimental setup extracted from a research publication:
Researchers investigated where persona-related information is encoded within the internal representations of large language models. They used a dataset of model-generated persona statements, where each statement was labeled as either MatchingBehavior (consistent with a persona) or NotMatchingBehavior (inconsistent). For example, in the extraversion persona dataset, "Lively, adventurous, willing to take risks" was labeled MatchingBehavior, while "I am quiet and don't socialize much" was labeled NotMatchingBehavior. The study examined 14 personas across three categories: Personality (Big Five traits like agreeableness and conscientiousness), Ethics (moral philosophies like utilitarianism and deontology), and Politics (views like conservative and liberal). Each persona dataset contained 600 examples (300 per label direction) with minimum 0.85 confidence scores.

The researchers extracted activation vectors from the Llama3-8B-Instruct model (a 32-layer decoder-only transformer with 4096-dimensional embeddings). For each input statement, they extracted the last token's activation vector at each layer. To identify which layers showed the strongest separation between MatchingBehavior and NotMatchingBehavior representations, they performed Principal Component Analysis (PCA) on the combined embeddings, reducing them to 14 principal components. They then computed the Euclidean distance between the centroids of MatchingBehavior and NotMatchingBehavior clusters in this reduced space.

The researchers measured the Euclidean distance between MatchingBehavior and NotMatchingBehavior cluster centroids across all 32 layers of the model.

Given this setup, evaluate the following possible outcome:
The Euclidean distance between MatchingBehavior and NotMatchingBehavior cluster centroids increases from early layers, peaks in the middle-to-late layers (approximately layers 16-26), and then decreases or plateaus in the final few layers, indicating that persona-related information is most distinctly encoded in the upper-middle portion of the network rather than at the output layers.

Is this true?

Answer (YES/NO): NO